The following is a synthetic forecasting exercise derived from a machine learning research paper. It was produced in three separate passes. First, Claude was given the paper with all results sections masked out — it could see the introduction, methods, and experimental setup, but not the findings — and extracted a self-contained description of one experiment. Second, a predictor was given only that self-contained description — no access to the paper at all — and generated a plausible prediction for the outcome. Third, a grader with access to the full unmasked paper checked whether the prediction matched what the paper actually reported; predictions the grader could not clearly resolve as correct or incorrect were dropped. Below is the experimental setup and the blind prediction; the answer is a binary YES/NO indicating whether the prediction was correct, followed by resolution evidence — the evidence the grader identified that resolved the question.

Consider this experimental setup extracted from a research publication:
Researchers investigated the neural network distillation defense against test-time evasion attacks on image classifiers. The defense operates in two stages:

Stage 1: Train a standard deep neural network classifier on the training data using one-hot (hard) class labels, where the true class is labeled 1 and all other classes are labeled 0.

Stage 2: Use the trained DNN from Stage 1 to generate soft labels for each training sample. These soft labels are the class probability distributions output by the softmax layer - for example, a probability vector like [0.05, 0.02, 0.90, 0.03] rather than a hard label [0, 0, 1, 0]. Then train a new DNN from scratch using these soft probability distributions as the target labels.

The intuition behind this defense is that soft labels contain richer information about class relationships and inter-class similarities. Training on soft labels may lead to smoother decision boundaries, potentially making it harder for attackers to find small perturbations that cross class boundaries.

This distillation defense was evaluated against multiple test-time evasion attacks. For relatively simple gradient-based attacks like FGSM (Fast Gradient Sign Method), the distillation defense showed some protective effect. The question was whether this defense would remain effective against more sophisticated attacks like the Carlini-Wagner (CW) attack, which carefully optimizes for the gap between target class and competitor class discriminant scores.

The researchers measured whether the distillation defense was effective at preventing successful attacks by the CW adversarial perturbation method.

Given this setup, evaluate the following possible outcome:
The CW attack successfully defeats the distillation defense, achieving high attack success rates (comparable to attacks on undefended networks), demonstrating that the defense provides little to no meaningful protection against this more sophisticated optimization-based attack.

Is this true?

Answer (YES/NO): YES